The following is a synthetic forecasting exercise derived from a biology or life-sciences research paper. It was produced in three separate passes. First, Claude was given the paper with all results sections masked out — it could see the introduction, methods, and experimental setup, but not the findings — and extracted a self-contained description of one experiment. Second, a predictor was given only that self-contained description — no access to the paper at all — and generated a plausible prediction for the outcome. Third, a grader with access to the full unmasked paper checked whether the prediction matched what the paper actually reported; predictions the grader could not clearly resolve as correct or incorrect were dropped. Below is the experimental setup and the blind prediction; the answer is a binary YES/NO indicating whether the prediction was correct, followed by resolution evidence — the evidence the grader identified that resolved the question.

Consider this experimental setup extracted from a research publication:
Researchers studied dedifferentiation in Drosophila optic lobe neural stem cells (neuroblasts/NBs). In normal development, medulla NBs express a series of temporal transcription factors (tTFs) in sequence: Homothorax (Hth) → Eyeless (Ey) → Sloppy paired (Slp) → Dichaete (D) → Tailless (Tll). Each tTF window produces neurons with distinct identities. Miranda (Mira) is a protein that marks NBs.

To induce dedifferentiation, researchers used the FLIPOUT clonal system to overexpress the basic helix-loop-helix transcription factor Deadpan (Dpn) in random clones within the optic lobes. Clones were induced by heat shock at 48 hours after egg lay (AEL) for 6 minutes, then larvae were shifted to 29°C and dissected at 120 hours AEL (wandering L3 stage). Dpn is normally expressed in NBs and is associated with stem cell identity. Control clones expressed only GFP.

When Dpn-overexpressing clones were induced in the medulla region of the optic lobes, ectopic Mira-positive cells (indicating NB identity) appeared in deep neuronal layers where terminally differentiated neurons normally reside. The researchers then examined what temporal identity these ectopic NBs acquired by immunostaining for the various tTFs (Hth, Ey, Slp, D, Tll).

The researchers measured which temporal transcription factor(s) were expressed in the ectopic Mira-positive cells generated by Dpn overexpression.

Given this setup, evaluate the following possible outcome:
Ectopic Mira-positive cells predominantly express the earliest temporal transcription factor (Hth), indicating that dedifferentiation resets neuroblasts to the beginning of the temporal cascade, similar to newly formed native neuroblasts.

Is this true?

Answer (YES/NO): NO